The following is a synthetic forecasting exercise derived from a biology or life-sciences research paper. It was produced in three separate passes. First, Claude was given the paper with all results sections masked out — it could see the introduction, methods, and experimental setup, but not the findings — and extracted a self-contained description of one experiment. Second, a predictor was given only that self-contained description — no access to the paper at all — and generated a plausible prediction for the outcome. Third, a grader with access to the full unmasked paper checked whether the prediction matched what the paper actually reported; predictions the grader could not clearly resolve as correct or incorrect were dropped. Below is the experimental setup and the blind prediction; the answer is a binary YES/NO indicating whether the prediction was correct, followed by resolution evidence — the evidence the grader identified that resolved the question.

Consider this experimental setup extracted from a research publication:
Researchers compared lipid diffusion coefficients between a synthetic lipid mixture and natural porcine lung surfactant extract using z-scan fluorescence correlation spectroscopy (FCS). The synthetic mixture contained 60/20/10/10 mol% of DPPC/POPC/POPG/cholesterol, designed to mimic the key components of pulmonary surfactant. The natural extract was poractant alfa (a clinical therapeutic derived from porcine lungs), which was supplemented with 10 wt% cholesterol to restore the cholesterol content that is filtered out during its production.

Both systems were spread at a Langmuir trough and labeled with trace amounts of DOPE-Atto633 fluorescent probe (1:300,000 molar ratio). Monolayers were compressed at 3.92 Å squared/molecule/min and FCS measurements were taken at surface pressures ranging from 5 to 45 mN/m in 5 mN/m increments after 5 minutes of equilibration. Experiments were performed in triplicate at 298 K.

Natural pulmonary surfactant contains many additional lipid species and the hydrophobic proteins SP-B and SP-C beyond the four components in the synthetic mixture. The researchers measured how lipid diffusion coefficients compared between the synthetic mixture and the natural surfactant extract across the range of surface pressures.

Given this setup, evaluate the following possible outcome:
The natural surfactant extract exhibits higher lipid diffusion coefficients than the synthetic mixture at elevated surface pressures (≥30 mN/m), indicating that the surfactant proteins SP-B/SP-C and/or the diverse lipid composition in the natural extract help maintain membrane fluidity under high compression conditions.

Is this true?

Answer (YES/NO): YES